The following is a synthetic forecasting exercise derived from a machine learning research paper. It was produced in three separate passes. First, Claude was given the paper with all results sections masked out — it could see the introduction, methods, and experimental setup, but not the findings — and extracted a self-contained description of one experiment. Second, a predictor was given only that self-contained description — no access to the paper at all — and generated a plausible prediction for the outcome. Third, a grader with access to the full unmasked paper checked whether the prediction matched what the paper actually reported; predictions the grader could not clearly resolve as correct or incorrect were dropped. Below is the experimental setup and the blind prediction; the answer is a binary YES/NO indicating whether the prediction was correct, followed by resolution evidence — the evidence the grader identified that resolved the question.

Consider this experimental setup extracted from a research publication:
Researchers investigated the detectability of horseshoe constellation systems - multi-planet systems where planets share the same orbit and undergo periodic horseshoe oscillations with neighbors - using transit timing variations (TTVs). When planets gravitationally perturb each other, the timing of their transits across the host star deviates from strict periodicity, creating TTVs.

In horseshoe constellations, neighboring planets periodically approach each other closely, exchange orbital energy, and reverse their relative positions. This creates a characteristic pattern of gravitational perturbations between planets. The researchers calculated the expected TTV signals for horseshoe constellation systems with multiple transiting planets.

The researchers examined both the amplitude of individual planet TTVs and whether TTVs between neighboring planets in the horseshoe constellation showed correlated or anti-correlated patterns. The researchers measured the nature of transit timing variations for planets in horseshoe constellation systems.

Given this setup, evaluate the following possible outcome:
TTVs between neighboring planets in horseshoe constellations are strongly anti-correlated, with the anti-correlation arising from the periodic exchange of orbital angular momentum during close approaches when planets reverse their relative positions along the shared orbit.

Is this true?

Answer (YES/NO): NO